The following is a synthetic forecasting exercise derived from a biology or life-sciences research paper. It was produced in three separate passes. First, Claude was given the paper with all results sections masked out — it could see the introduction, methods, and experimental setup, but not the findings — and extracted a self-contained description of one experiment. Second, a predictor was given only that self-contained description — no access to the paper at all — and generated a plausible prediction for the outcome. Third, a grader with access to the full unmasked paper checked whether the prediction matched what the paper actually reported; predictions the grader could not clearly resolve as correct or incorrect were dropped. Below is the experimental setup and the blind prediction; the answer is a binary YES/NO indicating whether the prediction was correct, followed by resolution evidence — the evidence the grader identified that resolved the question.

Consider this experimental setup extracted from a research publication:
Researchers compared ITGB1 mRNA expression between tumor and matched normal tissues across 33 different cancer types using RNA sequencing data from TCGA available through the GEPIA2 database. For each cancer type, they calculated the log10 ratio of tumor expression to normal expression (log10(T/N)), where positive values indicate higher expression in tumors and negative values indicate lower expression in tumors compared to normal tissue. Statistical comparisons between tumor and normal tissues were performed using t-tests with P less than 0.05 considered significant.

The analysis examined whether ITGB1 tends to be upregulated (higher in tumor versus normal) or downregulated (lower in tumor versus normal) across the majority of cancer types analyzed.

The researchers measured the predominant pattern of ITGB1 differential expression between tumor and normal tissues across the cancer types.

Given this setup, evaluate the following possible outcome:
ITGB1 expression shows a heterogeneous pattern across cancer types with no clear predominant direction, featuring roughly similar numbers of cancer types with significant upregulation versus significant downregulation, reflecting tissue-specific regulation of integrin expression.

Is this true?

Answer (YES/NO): NO